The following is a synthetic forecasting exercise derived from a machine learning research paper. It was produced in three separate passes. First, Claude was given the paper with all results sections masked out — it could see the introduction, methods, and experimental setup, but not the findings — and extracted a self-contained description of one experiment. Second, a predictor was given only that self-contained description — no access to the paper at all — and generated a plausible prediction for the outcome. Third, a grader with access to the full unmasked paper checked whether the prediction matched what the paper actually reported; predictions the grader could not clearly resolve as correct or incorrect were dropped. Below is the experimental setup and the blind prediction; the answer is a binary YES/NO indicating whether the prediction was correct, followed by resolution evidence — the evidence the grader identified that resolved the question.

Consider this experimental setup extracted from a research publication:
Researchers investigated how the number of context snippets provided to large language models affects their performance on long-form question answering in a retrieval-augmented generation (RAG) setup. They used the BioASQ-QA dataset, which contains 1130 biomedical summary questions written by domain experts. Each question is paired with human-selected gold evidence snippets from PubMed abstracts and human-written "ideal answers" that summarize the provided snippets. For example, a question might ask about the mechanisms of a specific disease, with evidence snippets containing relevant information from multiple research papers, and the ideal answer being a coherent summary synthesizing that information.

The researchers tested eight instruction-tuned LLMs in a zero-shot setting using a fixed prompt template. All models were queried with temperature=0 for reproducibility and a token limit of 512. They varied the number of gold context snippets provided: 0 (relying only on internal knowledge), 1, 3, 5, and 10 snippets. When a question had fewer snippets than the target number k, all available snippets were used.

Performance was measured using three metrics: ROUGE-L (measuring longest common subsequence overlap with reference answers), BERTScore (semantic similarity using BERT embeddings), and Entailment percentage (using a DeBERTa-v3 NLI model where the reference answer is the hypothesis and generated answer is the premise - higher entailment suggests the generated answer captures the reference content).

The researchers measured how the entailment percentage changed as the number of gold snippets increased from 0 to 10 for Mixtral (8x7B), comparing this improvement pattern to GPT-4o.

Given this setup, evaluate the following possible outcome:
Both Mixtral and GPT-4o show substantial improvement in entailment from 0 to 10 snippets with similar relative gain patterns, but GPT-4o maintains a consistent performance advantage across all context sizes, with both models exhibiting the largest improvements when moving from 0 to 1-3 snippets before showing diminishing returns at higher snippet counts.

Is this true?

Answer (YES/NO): NO